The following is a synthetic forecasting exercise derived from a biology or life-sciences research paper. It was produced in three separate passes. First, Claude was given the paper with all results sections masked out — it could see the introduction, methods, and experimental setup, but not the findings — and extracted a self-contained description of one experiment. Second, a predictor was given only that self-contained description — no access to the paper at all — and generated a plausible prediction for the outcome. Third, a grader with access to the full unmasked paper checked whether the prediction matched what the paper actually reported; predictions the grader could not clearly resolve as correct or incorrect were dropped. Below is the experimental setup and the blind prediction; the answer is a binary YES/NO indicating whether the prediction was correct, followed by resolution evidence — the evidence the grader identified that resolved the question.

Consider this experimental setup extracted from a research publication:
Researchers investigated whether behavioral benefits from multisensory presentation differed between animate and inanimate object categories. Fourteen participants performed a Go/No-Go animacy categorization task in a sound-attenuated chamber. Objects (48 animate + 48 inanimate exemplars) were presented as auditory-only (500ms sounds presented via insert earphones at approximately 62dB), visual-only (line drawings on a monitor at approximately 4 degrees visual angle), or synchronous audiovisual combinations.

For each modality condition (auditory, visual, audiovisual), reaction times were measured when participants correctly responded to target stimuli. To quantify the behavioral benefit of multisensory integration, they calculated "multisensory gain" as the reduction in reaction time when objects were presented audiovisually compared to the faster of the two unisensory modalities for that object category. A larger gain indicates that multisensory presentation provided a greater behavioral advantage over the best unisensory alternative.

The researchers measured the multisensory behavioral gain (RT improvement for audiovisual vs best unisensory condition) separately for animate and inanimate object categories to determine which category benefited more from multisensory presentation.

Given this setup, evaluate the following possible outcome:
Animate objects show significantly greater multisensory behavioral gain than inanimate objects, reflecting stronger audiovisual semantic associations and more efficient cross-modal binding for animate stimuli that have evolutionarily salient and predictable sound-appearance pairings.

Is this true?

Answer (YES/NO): NO